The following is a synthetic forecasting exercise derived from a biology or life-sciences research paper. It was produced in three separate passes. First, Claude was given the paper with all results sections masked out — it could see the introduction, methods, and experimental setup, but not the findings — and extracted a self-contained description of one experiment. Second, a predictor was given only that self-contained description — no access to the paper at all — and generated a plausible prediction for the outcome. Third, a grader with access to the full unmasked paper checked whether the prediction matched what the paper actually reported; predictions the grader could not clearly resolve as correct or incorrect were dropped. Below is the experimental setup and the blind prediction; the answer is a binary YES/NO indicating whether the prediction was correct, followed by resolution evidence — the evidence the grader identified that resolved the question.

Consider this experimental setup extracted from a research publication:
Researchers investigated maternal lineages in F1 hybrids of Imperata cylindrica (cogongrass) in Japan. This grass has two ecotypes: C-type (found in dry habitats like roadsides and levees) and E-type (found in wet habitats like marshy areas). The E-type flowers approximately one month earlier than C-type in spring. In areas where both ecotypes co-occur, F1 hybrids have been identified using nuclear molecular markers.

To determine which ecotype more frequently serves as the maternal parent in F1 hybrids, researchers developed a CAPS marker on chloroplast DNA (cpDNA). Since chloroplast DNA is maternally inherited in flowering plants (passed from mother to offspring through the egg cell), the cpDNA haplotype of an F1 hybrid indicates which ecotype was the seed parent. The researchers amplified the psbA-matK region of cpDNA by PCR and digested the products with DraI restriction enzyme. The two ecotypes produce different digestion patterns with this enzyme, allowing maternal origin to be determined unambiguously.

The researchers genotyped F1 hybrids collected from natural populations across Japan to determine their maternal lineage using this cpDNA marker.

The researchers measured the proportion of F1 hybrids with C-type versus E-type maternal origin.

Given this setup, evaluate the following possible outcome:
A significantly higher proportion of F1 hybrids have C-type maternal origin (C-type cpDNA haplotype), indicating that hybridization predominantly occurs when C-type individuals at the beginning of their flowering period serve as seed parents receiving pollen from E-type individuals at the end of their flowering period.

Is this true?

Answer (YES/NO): NO